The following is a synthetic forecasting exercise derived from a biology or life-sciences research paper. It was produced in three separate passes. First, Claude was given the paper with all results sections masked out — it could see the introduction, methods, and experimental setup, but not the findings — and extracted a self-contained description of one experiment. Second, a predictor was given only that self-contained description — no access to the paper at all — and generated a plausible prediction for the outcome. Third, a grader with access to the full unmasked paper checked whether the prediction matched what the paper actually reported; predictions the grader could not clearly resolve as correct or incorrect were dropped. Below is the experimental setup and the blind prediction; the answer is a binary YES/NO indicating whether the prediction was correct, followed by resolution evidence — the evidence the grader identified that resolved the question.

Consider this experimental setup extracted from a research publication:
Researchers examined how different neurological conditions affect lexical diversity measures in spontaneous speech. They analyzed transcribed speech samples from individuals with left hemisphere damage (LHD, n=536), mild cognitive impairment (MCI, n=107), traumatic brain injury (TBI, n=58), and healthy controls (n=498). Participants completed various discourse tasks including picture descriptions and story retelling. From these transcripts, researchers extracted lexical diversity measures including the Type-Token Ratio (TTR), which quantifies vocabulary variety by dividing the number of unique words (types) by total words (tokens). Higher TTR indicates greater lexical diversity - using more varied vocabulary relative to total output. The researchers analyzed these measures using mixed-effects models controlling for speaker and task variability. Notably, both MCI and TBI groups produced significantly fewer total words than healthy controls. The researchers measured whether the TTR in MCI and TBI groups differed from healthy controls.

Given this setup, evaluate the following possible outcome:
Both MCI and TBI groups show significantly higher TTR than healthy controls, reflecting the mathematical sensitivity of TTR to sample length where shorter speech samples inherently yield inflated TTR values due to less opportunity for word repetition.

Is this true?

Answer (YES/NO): YES